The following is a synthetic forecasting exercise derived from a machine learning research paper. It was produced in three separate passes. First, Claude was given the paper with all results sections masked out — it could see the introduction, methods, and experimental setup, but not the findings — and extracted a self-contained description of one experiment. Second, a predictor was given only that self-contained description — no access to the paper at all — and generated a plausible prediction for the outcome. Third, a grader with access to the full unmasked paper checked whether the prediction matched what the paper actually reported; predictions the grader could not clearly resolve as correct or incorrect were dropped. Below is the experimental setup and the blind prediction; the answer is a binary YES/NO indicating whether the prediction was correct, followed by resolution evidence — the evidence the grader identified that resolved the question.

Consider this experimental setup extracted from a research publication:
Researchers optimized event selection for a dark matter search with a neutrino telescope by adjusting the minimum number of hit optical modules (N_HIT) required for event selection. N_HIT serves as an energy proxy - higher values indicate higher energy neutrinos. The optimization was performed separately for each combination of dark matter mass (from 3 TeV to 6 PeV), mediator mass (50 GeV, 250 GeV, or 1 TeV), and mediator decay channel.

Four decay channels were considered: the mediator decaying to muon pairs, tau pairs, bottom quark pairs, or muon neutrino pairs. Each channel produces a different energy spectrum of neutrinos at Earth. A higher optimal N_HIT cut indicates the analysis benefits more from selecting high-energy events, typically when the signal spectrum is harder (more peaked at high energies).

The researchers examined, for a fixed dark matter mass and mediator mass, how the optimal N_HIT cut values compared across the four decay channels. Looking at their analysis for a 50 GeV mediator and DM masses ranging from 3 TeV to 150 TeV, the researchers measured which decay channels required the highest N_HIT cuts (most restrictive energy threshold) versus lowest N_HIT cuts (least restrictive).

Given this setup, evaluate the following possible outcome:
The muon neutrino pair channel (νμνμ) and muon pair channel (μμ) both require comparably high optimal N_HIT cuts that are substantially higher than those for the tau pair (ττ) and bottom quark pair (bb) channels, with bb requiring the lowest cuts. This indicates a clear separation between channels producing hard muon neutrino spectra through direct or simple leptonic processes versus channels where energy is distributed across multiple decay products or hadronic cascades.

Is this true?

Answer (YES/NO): NO